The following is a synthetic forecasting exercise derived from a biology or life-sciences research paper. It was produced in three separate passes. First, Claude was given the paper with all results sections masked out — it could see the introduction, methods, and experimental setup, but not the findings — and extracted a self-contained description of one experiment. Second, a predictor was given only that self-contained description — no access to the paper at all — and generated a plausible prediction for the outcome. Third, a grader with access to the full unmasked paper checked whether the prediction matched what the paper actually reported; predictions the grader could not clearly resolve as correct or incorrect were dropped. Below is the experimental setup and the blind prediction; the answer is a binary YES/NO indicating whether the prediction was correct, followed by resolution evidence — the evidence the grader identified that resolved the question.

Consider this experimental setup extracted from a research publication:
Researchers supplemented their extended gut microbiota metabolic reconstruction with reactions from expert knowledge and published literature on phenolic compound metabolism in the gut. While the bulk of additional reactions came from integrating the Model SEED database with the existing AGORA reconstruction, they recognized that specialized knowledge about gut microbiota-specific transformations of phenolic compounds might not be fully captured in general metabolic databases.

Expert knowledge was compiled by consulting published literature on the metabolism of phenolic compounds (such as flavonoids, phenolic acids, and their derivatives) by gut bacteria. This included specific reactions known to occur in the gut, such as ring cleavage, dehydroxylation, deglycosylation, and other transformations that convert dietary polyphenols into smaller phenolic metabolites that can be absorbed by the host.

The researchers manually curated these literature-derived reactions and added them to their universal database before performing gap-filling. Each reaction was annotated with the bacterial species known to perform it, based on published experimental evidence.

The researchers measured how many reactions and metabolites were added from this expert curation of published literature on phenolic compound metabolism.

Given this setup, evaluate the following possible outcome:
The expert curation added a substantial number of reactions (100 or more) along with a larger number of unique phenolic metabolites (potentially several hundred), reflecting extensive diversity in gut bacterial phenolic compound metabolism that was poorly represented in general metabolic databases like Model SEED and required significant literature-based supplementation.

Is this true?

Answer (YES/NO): NO